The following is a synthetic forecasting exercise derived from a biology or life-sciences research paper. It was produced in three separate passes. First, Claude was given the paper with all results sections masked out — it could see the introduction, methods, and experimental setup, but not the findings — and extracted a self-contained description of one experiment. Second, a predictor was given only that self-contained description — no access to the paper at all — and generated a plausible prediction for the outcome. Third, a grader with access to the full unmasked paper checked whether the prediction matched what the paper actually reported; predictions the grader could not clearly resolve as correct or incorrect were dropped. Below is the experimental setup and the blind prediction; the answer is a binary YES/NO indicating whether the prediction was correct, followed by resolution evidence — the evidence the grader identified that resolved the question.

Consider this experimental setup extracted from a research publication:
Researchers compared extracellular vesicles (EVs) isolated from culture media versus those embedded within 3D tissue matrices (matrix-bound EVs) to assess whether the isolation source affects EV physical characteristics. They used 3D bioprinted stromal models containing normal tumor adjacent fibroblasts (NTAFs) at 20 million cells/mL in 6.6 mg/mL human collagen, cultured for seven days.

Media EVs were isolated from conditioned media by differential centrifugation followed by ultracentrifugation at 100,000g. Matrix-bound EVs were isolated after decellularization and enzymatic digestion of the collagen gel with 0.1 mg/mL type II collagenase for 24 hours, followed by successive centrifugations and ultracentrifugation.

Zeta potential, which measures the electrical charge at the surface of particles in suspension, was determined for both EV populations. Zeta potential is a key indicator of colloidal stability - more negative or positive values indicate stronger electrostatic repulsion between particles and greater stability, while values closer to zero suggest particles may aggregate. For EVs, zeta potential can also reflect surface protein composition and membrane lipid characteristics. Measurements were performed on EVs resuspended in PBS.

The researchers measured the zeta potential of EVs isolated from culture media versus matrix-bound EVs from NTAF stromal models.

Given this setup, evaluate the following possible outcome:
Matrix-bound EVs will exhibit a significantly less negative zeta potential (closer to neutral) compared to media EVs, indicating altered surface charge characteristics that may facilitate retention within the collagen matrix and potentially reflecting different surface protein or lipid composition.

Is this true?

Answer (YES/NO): YES